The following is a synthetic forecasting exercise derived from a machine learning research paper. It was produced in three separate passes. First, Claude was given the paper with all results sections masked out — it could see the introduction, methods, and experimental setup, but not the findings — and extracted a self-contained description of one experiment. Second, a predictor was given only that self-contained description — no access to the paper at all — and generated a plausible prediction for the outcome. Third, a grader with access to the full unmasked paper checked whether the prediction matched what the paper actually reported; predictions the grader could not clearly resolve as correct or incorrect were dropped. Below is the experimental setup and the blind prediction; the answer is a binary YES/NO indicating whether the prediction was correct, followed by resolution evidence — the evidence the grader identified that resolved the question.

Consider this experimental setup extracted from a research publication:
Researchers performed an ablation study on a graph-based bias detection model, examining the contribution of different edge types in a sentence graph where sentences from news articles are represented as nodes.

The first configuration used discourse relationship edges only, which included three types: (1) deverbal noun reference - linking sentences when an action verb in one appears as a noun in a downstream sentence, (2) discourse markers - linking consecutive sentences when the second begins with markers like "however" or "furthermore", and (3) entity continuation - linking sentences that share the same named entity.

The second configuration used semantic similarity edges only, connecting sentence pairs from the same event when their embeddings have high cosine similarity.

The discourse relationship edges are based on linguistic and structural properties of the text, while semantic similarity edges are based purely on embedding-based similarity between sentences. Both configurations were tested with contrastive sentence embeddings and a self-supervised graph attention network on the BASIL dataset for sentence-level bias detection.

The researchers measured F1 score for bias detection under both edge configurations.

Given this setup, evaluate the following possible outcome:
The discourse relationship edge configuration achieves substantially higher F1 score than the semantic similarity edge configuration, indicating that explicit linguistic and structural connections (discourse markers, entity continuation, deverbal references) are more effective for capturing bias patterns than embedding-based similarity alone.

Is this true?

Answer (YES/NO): NO